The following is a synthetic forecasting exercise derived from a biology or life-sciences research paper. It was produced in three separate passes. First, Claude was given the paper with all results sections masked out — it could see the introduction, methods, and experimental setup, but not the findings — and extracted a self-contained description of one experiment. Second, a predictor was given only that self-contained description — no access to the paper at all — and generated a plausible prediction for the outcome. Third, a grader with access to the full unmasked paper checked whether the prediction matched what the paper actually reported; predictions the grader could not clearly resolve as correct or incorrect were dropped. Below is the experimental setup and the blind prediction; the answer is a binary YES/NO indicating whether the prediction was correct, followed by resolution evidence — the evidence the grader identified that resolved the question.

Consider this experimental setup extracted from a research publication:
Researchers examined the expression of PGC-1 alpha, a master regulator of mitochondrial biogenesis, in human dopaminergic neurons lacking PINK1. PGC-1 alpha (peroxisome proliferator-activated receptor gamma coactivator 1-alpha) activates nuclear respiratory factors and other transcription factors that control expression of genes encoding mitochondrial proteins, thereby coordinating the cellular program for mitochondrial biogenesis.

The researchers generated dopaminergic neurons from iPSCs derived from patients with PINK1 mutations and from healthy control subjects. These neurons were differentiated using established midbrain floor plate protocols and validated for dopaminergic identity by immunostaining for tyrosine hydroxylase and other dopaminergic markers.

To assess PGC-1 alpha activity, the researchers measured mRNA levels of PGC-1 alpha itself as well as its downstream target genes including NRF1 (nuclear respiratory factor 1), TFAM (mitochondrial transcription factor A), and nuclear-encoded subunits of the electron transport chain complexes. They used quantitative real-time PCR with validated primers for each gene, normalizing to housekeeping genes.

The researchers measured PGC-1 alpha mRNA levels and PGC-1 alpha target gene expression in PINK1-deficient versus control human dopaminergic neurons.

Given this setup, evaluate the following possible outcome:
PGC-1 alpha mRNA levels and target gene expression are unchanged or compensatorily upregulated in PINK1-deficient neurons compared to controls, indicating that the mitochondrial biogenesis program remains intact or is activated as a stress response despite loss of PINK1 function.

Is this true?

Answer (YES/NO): NO